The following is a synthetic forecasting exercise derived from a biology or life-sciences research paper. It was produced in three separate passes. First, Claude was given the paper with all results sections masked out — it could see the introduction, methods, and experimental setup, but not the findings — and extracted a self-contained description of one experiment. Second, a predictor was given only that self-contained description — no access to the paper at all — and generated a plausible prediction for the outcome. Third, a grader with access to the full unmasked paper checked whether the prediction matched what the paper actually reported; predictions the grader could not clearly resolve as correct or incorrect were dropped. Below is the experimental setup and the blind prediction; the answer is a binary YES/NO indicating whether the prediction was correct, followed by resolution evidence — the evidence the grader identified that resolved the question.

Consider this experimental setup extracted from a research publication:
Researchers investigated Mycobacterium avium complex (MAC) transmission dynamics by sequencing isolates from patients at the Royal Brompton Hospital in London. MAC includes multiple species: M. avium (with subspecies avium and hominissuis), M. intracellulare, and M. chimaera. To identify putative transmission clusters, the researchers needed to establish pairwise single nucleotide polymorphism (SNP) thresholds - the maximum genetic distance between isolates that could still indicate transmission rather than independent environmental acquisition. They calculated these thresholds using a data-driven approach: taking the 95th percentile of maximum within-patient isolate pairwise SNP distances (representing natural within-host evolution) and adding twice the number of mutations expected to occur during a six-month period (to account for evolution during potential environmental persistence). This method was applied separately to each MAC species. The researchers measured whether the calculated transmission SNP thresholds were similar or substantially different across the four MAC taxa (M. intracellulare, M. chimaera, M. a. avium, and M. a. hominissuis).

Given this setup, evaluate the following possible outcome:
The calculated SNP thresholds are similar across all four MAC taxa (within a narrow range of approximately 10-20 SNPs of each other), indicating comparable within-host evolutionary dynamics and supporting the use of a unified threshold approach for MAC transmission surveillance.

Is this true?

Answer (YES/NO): NO